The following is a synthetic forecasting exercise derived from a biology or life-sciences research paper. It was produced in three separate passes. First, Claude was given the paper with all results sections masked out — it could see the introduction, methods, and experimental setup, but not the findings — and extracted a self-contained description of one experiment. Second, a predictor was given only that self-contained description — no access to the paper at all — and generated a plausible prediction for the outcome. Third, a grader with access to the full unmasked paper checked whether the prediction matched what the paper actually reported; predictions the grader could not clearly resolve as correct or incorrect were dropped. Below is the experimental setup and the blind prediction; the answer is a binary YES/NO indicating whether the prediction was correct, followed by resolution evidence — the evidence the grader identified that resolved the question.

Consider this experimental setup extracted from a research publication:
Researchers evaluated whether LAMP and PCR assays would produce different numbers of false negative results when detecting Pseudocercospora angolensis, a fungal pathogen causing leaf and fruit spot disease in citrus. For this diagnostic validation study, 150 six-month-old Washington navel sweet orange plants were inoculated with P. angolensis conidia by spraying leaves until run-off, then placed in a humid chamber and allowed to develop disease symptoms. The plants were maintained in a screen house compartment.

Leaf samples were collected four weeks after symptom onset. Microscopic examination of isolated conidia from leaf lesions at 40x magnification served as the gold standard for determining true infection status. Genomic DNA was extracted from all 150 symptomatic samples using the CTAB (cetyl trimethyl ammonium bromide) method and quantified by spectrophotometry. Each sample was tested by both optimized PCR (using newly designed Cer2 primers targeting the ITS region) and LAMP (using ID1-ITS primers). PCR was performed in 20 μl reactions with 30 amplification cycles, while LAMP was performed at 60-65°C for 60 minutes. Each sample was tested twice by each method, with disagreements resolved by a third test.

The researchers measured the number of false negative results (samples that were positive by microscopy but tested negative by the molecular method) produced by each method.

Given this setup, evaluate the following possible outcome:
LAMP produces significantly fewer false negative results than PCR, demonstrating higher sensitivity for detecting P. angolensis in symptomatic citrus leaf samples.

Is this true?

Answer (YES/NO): YES